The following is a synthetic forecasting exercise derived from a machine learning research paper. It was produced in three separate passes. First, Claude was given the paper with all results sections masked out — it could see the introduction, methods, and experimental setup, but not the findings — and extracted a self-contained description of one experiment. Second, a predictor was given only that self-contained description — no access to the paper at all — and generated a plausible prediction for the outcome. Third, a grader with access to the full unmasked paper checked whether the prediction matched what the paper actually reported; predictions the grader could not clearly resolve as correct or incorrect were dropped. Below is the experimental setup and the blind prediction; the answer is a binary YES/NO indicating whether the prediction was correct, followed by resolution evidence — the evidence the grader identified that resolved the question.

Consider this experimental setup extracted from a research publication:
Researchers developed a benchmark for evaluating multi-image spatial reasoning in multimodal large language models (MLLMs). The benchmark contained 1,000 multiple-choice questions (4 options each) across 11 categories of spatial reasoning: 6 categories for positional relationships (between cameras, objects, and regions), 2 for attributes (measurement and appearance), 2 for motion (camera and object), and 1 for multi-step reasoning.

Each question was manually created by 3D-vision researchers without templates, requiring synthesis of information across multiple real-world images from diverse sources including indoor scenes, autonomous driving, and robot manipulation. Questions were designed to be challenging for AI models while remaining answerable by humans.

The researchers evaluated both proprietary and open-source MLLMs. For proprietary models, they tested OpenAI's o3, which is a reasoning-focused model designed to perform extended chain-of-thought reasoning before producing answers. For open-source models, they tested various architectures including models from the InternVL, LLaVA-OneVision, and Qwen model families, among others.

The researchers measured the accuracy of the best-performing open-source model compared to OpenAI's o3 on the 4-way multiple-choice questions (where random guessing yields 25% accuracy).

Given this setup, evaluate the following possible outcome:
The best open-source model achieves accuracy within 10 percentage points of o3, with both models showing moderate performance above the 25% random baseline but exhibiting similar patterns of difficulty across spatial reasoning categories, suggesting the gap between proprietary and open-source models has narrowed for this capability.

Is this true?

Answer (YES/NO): NO